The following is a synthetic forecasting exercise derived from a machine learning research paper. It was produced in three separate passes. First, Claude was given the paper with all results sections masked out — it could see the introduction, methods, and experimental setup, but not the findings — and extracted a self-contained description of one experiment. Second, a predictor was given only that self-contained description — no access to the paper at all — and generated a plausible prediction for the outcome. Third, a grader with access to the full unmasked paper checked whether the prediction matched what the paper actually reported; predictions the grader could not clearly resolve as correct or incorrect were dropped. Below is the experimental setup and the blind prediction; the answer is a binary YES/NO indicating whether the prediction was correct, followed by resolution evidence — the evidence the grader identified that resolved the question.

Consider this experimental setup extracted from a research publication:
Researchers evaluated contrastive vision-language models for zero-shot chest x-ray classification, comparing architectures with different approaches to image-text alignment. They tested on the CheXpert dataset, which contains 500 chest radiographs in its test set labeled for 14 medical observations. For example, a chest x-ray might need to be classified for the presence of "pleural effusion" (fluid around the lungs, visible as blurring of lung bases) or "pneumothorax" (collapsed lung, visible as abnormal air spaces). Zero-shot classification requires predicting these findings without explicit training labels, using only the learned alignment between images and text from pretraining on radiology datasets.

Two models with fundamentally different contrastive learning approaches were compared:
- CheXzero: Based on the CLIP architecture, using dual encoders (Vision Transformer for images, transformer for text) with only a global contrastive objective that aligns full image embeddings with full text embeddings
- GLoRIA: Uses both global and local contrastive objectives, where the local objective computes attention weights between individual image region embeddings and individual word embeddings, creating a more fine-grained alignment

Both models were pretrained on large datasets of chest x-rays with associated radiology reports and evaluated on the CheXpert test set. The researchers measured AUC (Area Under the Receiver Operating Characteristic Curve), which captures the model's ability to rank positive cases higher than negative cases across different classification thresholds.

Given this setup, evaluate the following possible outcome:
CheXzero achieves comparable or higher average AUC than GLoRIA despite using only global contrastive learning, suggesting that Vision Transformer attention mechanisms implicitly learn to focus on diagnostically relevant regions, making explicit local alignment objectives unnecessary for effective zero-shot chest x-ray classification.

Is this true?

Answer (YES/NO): NO